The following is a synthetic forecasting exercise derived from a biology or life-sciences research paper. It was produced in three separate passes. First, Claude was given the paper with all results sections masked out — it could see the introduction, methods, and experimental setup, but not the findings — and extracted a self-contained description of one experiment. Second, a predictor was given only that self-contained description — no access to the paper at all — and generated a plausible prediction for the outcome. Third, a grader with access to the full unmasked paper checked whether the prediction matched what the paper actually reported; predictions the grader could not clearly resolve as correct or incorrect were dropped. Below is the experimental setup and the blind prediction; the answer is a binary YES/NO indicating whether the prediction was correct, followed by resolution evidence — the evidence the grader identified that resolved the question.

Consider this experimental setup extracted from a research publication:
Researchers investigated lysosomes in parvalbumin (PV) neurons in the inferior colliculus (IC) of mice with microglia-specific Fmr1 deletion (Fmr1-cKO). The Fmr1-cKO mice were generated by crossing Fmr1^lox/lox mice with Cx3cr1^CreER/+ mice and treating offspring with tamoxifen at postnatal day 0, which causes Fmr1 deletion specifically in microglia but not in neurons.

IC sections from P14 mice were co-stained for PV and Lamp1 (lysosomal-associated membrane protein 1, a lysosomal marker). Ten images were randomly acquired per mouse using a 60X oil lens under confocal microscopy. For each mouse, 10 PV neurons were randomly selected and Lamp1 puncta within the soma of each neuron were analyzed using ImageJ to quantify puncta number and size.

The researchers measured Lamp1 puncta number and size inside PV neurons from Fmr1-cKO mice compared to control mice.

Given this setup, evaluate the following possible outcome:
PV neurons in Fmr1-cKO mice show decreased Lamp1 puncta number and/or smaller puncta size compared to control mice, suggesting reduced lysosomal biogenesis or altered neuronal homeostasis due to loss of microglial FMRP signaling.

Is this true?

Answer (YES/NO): NO